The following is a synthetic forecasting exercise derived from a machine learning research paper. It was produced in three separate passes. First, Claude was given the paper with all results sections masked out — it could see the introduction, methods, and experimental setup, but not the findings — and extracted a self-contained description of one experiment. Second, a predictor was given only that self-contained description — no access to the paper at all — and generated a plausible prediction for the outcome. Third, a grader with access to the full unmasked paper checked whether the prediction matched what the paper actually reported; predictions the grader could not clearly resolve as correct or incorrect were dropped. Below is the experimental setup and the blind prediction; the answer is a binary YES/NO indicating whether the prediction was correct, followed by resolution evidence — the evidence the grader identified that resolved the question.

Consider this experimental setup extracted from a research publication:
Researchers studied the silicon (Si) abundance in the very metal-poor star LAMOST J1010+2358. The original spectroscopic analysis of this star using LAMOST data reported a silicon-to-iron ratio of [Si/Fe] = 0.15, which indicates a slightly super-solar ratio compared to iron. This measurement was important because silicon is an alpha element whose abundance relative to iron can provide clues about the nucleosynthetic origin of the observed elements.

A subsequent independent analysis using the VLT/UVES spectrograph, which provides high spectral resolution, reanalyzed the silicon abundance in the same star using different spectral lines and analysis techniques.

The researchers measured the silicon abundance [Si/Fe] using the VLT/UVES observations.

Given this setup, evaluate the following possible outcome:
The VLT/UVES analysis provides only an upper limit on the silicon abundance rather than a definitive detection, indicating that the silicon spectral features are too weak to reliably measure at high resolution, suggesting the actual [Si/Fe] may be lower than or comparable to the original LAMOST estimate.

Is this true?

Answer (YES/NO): NO